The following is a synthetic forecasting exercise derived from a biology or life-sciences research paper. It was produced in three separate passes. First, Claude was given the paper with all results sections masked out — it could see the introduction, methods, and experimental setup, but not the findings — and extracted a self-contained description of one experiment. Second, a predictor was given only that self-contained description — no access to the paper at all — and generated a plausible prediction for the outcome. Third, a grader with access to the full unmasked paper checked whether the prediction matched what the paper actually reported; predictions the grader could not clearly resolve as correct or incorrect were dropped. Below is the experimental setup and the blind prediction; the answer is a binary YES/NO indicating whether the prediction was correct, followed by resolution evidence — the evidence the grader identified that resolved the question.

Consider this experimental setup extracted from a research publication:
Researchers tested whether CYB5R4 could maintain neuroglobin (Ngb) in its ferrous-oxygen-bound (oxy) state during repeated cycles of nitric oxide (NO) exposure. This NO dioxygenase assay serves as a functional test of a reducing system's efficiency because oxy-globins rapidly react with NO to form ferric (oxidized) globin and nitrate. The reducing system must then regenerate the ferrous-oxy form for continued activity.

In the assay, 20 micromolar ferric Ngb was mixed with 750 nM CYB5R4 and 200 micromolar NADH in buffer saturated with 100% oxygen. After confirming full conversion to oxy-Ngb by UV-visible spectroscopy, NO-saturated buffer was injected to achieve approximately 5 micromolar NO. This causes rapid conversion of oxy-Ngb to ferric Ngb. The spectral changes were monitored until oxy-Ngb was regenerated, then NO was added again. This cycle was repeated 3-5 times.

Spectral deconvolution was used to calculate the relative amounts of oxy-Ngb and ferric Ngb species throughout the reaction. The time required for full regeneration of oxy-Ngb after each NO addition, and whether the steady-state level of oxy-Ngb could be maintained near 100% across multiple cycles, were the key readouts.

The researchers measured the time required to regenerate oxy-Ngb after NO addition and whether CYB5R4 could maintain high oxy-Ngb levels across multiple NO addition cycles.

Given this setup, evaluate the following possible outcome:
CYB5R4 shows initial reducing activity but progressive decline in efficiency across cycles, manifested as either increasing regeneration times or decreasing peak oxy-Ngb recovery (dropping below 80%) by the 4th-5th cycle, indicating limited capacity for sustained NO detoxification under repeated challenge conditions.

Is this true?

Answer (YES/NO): NO